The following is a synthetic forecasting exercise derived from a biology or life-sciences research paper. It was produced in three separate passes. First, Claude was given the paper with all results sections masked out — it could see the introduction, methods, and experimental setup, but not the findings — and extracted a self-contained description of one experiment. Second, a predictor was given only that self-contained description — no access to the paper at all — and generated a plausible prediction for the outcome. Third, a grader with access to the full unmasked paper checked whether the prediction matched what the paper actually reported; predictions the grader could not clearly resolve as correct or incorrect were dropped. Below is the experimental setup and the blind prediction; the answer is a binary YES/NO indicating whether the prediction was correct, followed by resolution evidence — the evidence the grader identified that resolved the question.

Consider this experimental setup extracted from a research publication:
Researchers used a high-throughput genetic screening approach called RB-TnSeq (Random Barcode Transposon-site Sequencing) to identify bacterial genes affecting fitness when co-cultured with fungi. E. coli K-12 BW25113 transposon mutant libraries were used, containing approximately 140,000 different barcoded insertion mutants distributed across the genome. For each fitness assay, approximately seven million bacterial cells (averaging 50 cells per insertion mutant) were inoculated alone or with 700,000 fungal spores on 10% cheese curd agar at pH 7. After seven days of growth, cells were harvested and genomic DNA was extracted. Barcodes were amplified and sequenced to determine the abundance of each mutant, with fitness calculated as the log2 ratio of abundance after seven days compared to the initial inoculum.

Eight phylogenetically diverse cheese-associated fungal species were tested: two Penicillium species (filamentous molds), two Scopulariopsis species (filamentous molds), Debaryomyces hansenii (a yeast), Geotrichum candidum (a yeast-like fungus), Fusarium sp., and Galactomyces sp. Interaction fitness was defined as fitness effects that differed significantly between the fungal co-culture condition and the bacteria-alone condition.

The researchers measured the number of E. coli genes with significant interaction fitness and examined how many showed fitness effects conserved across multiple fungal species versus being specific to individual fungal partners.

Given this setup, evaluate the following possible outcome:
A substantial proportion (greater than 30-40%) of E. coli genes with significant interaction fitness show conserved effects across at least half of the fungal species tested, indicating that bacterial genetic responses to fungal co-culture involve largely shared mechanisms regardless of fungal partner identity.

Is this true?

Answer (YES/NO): NO